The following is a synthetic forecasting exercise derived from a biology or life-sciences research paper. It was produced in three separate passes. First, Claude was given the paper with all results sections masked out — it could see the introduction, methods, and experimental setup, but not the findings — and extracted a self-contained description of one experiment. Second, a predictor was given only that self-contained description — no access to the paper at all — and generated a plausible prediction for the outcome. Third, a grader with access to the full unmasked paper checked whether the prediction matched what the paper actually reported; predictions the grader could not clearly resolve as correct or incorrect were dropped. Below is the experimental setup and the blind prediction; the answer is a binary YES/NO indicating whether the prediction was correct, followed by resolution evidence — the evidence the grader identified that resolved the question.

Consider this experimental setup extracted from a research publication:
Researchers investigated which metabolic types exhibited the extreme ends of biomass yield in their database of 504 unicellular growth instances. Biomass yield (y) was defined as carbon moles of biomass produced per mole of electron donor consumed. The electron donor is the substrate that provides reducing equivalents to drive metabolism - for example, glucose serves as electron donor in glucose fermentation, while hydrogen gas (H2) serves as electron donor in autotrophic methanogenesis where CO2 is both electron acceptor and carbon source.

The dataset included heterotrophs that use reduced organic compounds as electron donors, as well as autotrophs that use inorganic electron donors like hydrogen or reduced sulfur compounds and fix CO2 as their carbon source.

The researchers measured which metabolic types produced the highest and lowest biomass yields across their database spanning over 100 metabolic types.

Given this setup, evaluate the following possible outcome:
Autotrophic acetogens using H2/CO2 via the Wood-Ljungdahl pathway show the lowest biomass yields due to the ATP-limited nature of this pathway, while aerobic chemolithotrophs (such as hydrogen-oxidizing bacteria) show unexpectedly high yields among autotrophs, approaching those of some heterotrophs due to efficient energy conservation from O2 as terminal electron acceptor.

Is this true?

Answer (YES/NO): NO